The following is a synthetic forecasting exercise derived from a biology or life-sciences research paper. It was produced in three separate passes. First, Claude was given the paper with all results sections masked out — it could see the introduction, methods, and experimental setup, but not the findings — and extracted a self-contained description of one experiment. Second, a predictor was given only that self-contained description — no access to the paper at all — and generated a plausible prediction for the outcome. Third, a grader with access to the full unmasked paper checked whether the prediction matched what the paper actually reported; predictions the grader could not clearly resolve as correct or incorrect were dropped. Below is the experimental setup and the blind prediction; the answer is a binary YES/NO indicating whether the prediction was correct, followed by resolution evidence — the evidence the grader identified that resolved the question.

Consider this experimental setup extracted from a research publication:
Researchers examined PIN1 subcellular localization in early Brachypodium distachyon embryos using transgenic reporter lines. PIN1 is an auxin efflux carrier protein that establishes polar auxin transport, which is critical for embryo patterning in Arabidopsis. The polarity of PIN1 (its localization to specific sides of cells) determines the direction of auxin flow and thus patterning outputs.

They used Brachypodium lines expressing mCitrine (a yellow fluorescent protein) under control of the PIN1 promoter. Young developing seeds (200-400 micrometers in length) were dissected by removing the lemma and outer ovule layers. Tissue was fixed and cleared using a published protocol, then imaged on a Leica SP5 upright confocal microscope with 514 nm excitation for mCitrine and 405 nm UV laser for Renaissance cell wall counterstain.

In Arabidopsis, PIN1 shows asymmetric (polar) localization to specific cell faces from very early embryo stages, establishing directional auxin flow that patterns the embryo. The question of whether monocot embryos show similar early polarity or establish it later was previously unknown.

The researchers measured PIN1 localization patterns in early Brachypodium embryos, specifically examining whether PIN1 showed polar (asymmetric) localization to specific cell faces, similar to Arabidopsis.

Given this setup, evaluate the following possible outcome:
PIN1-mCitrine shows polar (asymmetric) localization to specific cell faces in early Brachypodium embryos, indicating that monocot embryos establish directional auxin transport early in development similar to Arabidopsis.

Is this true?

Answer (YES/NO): YES